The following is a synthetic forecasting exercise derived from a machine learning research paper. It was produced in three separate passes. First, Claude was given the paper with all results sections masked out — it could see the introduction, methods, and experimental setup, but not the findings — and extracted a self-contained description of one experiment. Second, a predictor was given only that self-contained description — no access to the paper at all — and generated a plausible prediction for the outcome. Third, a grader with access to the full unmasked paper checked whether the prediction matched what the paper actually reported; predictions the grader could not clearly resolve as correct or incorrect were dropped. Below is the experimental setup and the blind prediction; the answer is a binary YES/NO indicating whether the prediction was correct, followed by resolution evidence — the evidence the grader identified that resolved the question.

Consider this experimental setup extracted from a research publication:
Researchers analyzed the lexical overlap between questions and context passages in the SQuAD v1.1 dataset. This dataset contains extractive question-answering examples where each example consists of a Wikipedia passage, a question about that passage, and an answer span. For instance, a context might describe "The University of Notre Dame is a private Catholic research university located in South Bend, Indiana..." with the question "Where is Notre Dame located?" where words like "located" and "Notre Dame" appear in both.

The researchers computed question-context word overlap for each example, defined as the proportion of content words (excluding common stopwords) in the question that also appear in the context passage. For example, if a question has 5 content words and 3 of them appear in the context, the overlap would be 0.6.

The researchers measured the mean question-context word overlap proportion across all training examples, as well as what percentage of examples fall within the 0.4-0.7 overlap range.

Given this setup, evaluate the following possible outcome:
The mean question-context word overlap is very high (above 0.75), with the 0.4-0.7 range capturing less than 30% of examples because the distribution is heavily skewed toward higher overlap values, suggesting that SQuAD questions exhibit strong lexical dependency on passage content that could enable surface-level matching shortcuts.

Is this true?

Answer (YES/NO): NO